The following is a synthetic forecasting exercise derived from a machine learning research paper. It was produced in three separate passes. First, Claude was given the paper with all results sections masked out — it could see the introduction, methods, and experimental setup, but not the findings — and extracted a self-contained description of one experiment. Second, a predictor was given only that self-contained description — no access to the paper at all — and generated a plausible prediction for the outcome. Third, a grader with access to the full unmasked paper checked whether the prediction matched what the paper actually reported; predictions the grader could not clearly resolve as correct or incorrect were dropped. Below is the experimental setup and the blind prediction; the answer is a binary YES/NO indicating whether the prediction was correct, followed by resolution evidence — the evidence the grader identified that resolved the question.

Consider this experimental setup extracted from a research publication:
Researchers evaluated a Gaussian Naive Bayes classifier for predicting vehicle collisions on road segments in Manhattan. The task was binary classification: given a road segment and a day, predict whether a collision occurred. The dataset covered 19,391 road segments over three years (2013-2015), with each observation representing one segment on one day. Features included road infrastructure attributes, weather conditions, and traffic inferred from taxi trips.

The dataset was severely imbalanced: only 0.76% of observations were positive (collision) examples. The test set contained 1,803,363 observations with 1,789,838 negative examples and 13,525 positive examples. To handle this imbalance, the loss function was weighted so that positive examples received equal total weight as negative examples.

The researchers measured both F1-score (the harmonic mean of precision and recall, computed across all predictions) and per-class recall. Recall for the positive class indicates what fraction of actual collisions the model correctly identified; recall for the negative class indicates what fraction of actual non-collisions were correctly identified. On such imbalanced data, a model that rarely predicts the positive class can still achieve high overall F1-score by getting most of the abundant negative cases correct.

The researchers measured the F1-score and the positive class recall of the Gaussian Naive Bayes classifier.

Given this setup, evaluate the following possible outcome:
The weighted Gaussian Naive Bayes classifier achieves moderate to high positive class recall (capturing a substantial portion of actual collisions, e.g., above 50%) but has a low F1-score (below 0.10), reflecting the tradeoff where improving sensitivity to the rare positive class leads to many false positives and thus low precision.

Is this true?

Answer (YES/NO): NO